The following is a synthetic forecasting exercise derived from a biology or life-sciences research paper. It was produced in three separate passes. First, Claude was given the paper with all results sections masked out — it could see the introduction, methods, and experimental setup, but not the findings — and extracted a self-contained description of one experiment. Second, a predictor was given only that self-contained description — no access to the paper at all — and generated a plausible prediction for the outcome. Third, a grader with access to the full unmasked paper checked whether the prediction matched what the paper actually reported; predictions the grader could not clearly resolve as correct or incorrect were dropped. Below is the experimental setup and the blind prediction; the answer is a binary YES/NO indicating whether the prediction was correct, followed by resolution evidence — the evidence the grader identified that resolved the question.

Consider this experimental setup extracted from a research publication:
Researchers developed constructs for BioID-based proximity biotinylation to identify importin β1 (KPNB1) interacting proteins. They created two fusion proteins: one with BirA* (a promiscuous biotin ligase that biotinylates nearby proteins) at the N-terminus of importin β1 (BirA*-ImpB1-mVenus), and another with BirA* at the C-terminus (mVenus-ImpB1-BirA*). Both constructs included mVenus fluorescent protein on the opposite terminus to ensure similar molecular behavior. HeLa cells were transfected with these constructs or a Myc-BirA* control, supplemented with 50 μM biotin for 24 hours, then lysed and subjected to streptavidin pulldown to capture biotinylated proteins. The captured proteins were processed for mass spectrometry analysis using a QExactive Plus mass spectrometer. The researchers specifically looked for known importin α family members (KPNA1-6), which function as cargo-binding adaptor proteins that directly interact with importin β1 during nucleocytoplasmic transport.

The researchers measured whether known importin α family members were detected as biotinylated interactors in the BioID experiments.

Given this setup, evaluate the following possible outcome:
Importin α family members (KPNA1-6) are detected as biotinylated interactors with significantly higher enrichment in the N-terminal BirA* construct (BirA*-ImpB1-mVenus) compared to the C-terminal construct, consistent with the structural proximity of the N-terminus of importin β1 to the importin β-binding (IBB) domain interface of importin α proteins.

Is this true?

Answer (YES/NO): NO